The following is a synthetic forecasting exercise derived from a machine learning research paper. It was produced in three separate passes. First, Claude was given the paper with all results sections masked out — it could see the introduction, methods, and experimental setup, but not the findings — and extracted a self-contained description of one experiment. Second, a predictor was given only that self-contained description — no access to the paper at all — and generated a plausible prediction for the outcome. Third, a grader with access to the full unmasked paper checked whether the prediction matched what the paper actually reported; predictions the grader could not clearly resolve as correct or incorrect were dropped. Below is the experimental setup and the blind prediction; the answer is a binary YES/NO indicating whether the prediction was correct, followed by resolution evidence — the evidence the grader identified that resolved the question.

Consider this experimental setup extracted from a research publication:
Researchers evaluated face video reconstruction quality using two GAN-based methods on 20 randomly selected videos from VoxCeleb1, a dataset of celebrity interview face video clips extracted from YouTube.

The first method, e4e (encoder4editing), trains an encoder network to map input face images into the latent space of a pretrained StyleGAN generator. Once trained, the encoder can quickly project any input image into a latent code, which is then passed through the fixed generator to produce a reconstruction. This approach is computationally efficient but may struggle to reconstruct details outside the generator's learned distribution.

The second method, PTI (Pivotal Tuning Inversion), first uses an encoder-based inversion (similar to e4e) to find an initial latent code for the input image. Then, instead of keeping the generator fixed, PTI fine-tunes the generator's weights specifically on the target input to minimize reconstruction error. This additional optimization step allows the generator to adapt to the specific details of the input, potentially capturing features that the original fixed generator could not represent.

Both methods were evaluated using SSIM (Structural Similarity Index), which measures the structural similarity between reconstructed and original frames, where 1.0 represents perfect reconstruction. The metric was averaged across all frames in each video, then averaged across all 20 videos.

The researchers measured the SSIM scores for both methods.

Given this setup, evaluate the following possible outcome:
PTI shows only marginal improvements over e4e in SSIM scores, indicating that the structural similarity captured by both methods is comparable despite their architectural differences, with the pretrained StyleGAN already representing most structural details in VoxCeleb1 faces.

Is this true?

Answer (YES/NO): NO